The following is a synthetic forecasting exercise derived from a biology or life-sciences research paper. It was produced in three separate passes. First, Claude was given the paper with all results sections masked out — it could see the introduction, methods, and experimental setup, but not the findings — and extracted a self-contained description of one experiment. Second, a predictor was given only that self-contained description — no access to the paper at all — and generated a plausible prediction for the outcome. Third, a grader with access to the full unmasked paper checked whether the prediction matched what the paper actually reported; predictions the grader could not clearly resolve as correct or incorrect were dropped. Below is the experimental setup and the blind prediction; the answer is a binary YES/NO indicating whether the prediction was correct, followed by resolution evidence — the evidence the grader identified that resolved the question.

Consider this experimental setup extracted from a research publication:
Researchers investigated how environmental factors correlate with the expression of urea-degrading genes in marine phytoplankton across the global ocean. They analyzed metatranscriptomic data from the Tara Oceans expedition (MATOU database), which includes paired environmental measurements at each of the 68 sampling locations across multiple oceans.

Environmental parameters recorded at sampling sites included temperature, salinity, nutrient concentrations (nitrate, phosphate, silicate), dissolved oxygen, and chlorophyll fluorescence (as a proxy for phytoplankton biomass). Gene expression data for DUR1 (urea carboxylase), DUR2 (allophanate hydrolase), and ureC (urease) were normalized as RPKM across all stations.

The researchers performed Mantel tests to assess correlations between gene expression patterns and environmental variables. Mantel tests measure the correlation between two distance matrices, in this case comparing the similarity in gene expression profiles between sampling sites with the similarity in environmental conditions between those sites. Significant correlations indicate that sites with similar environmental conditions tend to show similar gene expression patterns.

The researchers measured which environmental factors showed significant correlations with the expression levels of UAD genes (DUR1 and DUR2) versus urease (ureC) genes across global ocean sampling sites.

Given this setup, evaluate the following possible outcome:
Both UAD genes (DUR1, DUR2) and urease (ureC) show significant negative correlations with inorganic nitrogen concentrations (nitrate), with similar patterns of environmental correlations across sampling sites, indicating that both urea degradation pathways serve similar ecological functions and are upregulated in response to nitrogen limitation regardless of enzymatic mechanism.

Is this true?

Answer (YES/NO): NO